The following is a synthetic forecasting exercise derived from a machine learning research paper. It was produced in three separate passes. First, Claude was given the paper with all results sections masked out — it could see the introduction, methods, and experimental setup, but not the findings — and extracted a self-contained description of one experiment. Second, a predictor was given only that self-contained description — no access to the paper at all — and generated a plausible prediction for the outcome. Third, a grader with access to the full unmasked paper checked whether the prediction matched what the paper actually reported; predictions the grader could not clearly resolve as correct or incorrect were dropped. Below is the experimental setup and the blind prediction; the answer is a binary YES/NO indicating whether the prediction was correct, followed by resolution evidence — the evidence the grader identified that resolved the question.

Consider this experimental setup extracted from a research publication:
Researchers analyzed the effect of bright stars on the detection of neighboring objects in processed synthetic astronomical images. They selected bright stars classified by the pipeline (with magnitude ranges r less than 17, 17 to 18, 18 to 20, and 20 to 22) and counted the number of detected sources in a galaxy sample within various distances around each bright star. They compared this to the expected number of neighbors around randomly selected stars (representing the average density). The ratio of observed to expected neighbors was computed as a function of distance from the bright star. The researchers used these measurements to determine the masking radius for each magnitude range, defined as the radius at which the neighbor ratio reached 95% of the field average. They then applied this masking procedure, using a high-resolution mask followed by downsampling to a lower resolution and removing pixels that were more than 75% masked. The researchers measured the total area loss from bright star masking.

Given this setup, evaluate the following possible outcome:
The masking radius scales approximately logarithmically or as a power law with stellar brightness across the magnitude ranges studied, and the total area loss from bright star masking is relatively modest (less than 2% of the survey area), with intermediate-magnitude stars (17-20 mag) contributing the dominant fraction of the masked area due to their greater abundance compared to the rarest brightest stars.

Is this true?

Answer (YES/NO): NO